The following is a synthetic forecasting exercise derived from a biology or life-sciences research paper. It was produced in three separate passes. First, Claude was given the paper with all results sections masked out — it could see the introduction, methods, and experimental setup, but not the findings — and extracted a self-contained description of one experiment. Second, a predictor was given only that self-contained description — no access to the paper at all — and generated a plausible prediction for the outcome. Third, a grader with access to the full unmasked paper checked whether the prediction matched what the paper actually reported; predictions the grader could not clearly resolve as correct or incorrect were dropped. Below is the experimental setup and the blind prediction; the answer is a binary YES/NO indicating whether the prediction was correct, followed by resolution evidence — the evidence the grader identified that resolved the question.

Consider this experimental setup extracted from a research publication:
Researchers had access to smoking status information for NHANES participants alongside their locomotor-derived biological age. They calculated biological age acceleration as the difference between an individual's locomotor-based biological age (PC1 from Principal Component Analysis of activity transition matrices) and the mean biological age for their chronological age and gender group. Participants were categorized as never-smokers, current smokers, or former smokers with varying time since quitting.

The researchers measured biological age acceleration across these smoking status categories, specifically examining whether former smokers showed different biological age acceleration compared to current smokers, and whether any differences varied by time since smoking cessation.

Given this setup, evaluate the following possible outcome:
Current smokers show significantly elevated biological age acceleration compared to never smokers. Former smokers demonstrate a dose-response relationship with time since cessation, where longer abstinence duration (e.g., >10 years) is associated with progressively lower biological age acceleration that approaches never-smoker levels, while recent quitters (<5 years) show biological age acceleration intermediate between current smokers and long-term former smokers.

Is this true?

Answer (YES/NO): NO